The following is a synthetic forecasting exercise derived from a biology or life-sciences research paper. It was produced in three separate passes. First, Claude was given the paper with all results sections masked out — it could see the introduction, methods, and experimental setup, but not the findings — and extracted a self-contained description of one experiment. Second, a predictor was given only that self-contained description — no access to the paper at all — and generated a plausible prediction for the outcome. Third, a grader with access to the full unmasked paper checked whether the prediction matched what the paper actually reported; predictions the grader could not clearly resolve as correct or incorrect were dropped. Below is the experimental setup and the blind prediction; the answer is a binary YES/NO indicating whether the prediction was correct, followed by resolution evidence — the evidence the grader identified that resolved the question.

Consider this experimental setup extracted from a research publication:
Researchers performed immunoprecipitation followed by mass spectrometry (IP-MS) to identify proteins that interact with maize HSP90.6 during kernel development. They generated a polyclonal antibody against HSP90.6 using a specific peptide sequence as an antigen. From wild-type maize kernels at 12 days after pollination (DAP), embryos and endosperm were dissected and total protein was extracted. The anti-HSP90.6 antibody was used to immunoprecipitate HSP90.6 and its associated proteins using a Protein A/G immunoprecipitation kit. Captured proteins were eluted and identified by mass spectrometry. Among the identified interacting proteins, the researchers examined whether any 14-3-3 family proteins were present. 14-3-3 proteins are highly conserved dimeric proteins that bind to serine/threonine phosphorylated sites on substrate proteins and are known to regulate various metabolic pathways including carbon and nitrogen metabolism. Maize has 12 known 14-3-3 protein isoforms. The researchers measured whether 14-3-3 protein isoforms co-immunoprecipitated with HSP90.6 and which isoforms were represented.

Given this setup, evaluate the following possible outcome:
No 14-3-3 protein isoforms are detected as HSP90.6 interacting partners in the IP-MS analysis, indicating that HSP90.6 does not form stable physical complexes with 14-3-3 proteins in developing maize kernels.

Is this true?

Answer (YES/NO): NO